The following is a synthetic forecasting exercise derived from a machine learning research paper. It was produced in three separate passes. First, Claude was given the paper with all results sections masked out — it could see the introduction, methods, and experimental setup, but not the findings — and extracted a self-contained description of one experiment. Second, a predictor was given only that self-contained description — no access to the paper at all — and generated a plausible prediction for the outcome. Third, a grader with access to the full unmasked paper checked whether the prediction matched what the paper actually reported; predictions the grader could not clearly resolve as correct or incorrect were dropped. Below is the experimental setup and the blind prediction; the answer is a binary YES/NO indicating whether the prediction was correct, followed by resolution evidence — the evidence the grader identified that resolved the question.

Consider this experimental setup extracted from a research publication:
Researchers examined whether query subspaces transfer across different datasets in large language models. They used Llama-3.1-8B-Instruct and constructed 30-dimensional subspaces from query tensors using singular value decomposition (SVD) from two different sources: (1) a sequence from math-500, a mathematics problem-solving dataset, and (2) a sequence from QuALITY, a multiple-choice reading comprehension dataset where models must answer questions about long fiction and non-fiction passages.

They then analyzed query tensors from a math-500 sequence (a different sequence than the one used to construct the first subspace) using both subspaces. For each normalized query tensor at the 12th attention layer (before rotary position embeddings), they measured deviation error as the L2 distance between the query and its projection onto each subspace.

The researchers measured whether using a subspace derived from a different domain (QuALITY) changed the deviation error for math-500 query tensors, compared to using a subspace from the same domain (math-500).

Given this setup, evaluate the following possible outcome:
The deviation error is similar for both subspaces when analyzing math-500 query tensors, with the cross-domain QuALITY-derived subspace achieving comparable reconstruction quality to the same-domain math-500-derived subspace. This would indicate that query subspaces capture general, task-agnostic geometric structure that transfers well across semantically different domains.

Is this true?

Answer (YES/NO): NO